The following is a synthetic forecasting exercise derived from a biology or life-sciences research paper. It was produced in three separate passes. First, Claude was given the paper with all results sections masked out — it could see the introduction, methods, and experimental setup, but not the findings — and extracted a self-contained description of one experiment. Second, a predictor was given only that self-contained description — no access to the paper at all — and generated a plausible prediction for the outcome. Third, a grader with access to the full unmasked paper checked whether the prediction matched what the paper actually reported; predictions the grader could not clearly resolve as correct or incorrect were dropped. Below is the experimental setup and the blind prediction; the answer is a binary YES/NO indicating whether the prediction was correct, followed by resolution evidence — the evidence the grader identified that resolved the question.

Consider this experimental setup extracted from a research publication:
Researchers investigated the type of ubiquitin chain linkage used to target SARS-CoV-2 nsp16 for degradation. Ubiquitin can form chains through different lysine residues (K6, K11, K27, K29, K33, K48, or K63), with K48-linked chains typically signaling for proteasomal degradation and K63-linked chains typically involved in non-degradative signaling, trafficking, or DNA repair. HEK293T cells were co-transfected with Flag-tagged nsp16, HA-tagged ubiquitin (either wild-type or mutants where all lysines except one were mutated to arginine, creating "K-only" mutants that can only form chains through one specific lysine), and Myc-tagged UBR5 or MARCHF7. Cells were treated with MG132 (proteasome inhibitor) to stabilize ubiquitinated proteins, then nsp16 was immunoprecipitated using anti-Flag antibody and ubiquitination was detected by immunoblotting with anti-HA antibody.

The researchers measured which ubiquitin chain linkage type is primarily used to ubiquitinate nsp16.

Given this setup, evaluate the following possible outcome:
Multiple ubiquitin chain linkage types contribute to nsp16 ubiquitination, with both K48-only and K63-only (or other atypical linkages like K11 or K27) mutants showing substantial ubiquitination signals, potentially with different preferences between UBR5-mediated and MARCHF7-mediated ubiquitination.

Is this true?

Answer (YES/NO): YES